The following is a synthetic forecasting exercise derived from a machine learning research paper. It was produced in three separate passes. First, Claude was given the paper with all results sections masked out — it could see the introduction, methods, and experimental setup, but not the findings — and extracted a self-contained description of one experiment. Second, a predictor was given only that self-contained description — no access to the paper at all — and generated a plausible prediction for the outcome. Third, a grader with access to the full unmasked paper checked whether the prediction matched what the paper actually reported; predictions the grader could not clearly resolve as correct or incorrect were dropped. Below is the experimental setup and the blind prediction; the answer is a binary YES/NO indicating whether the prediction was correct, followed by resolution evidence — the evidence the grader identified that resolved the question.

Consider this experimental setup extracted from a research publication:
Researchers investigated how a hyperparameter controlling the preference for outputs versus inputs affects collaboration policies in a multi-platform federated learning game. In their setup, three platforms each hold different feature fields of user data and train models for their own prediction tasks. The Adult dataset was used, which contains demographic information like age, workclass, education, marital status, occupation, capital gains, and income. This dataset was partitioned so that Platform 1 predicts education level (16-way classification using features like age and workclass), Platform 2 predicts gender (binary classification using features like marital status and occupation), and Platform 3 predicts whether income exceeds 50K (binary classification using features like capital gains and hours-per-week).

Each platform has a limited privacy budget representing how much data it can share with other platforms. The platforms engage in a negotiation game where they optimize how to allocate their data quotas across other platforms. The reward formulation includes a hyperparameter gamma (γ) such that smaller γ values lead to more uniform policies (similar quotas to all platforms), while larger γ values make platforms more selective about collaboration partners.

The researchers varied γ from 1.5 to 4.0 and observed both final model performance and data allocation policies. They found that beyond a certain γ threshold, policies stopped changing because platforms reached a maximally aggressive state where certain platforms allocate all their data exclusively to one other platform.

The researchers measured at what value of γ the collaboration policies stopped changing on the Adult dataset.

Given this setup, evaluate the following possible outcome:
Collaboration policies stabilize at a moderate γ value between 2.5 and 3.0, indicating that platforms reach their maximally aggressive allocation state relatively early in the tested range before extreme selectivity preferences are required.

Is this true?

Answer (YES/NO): YES